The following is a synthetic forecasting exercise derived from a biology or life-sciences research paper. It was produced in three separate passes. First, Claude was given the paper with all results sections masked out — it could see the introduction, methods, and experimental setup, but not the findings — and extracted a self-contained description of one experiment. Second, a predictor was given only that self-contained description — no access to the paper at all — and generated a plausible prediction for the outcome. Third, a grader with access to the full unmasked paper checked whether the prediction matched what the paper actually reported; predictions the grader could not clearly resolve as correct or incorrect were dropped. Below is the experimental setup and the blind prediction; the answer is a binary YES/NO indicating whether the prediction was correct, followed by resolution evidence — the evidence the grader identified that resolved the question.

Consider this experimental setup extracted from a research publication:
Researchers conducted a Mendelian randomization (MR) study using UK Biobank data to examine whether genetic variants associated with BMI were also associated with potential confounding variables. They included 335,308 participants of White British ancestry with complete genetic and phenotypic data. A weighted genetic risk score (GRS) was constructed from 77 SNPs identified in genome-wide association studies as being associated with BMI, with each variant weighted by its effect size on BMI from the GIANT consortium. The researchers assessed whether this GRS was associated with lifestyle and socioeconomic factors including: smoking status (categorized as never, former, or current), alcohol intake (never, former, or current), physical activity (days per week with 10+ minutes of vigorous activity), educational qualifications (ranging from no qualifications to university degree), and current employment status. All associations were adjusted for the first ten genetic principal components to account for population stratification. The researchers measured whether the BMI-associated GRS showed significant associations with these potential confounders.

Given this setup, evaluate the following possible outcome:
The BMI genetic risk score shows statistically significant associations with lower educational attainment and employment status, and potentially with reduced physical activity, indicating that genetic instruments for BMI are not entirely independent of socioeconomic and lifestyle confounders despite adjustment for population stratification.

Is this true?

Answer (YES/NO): NO